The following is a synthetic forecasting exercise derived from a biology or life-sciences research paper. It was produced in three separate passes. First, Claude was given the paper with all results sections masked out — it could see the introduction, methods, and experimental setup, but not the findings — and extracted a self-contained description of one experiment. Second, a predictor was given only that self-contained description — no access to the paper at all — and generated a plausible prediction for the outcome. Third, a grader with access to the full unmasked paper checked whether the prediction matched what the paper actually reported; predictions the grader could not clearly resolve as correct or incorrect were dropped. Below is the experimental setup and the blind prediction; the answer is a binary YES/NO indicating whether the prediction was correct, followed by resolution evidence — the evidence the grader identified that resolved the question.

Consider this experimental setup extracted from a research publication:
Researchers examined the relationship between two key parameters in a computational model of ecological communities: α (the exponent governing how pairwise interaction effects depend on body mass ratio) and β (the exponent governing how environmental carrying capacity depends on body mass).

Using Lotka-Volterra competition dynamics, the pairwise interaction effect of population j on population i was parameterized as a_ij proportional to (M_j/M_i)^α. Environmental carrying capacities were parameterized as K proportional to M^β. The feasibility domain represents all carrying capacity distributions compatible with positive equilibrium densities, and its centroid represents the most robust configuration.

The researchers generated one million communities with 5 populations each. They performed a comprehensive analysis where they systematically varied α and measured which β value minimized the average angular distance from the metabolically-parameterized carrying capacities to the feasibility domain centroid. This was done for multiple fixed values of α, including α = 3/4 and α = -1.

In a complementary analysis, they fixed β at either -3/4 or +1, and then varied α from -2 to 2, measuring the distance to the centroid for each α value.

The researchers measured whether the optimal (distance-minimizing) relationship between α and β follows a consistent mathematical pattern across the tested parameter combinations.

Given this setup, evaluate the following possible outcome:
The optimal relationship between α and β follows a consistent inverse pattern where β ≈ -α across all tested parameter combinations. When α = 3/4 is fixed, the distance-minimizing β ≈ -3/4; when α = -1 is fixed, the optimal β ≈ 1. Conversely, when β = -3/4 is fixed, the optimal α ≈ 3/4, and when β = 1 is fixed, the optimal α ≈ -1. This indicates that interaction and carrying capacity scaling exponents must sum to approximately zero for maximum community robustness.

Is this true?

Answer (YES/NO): YES